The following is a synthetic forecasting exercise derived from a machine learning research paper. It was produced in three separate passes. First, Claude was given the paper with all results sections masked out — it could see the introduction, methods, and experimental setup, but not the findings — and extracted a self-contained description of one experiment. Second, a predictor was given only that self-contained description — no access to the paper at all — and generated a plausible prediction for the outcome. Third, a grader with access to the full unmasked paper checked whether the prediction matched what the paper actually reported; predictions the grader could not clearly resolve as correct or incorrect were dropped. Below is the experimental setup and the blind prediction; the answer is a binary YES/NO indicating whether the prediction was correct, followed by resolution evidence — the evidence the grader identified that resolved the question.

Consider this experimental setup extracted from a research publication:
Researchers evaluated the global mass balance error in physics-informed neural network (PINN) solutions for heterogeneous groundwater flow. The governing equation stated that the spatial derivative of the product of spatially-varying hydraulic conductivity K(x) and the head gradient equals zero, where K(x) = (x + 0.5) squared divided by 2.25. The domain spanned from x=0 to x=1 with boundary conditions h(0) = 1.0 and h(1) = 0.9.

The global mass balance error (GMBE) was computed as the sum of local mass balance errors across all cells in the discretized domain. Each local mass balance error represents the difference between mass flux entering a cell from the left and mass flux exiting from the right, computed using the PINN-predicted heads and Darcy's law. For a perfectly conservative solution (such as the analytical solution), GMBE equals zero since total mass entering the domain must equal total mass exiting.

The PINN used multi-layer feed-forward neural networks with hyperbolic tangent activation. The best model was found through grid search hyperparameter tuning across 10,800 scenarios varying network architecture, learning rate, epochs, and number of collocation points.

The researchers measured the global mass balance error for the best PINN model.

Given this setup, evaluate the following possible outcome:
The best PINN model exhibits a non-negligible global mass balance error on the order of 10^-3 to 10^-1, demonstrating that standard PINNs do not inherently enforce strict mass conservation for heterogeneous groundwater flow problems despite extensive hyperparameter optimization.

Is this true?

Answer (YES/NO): YES